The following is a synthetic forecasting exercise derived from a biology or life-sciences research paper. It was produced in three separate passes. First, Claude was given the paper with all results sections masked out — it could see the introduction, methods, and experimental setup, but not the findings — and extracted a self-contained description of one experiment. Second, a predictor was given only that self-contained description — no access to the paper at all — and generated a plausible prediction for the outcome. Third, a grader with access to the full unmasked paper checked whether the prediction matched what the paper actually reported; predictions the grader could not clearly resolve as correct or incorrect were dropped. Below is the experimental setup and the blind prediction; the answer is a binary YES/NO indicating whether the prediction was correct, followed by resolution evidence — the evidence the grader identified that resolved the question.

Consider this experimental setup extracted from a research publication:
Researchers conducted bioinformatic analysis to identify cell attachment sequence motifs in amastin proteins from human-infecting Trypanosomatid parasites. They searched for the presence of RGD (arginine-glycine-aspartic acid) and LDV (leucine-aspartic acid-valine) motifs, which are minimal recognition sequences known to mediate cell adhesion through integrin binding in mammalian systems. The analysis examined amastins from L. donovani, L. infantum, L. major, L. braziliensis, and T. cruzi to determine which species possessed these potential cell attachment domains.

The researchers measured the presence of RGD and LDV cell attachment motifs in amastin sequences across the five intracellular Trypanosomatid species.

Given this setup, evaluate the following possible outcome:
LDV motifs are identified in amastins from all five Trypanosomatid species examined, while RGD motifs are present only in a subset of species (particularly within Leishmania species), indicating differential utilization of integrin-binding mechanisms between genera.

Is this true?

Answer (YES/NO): NO